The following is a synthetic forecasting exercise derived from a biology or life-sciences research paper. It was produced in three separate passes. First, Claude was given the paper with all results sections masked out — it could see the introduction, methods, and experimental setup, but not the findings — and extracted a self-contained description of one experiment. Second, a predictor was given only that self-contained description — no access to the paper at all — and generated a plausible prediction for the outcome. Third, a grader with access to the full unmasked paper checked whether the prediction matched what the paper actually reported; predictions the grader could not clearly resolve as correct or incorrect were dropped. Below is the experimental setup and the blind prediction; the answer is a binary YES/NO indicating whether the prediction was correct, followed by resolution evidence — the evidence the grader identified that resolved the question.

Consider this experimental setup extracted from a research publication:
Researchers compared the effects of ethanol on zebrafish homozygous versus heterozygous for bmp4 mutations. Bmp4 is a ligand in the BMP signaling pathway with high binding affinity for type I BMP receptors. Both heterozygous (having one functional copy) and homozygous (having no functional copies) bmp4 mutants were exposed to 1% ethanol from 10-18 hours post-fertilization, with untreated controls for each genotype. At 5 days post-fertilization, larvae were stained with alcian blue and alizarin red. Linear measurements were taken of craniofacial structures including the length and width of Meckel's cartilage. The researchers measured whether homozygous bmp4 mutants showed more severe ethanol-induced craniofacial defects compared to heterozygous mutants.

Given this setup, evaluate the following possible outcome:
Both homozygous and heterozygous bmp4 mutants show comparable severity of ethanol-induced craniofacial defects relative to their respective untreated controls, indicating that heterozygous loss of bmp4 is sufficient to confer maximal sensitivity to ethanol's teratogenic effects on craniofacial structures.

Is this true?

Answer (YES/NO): NO